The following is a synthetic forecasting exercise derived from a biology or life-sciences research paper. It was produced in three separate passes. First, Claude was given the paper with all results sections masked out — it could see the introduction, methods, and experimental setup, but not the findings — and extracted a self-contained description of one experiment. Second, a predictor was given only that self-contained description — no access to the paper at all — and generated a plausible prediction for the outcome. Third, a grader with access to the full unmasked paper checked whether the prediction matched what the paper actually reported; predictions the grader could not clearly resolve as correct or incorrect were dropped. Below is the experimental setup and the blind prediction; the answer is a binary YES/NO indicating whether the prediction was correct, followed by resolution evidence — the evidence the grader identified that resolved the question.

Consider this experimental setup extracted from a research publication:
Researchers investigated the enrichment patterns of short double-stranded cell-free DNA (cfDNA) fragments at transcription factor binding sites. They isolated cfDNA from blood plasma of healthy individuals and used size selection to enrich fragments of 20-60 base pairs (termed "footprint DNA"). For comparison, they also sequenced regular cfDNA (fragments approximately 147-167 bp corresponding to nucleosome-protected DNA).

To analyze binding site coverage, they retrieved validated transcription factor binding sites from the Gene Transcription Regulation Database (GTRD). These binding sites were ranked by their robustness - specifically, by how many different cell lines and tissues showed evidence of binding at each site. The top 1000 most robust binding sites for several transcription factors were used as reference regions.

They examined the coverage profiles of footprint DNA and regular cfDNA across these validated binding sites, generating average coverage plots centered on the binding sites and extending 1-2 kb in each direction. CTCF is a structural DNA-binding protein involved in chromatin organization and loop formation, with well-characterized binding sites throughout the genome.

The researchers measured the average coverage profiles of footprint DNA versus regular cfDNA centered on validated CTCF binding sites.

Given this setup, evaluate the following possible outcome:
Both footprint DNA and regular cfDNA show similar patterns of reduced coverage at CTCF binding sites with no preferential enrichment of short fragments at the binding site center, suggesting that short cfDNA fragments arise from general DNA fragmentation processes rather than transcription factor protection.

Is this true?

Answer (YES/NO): NO